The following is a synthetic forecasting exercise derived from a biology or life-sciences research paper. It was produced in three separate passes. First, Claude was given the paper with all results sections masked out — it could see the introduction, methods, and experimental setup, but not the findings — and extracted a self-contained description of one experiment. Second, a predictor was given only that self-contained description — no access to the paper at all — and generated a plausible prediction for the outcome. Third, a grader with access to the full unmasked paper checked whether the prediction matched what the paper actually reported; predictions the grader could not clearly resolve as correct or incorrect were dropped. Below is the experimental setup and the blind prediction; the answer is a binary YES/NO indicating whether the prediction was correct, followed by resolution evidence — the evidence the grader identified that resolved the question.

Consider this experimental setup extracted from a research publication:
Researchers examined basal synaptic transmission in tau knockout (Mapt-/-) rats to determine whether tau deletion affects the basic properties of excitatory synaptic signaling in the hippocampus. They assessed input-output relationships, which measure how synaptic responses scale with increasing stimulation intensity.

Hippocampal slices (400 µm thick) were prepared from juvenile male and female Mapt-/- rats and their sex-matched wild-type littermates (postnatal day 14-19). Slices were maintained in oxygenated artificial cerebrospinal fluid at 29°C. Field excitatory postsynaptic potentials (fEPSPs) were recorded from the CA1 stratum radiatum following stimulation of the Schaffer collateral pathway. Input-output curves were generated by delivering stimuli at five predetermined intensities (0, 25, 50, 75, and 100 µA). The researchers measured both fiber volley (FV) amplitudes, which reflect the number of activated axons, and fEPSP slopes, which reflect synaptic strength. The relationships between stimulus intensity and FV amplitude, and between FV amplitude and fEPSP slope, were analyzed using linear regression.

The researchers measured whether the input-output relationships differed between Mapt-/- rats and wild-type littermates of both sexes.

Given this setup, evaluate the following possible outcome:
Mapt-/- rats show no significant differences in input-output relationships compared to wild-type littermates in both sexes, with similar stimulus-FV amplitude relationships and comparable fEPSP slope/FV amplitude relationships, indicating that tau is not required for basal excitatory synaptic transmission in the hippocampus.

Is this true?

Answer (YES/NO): YES